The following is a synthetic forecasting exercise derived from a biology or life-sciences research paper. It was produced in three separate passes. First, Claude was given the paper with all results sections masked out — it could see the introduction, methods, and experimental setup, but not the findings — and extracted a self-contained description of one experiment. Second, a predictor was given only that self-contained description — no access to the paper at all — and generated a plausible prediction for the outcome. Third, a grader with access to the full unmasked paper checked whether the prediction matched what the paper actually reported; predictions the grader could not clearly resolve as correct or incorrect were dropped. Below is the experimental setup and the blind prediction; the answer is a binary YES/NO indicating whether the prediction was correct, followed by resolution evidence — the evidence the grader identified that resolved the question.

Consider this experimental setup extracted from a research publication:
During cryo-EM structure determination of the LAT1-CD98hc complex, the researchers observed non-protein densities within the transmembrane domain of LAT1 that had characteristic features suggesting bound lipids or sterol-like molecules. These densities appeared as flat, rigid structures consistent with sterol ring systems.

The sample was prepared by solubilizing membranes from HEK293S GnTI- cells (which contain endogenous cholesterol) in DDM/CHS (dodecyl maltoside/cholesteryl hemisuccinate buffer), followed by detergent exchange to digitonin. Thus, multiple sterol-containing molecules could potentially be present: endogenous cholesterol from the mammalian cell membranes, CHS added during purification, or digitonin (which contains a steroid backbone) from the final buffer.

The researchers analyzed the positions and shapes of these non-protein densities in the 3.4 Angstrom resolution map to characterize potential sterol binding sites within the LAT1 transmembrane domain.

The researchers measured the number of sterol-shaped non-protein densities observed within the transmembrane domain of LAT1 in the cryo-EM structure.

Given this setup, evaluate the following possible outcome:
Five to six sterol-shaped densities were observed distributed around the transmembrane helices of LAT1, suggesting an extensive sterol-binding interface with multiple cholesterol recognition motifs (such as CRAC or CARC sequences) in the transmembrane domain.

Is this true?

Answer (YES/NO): YES